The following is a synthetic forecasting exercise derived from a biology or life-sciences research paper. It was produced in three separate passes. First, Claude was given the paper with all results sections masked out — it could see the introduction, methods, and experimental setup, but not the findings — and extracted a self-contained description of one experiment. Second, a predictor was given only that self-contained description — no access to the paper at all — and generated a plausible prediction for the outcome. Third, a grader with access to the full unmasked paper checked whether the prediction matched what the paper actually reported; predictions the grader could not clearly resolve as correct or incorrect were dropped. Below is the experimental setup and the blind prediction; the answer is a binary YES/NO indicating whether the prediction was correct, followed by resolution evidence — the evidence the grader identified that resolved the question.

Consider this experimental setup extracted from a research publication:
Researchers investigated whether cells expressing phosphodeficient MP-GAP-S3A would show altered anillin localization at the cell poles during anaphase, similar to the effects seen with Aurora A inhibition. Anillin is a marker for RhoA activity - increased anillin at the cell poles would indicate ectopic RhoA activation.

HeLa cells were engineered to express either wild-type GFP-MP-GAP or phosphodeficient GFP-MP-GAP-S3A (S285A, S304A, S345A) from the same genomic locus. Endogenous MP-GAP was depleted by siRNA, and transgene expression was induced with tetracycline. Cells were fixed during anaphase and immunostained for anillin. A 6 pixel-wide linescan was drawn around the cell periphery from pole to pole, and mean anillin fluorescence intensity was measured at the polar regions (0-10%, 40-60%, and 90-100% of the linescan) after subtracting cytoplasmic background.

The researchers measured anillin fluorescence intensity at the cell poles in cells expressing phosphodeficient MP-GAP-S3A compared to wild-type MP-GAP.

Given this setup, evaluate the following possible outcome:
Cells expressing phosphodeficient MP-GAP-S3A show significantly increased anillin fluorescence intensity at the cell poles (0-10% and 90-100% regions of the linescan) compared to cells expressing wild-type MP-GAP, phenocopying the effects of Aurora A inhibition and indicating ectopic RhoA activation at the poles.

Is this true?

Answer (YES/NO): YES